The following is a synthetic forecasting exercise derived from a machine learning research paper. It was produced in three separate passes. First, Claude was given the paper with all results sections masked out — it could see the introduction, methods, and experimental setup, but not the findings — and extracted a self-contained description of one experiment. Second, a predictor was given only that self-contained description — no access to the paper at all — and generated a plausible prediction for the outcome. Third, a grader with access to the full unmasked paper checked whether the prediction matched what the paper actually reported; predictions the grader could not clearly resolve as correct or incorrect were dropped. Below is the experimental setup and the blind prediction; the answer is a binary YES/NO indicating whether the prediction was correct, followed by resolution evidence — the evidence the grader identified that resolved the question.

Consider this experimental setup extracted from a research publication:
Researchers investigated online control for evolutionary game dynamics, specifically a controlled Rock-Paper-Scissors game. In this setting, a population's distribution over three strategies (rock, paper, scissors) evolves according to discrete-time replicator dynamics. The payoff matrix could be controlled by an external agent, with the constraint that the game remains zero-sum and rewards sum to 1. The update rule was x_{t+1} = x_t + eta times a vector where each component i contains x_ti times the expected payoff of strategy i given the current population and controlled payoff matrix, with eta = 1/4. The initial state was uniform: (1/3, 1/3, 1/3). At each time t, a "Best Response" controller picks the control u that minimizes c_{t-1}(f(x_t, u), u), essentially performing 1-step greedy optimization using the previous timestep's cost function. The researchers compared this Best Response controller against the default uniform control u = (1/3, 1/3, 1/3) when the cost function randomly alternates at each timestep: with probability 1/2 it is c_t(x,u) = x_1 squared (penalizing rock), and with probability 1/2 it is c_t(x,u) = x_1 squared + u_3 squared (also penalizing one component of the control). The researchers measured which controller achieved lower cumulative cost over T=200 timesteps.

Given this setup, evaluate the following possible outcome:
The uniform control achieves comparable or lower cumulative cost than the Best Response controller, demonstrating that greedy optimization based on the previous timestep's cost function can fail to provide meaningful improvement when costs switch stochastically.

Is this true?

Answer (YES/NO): YES